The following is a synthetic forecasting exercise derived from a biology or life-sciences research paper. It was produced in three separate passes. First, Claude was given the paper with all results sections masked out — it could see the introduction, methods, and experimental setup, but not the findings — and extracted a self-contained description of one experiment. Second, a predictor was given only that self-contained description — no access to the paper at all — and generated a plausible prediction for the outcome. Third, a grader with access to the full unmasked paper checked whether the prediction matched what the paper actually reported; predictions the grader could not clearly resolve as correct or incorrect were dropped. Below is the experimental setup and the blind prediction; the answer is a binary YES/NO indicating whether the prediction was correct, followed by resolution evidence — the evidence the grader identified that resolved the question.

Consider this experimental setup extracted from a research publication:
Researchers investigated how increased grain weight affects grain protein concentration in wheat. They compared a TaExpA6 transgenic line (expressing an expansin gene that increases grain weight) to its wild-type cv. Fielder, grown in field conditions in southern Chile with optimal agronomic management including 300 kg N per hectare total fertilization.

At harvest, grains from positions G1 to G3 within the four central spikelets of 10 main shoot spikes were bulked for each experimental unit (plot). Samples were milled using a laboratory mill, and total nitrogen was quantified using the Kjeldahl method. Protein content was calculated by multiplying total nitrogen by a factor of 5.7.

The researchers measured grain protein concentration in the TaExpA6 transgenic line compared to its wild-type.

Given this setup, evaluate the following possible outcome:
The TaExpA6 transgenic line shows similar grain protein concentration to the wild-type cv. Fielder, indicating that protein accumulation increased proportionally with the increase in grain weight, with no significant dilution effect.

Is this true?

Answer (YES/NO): YES